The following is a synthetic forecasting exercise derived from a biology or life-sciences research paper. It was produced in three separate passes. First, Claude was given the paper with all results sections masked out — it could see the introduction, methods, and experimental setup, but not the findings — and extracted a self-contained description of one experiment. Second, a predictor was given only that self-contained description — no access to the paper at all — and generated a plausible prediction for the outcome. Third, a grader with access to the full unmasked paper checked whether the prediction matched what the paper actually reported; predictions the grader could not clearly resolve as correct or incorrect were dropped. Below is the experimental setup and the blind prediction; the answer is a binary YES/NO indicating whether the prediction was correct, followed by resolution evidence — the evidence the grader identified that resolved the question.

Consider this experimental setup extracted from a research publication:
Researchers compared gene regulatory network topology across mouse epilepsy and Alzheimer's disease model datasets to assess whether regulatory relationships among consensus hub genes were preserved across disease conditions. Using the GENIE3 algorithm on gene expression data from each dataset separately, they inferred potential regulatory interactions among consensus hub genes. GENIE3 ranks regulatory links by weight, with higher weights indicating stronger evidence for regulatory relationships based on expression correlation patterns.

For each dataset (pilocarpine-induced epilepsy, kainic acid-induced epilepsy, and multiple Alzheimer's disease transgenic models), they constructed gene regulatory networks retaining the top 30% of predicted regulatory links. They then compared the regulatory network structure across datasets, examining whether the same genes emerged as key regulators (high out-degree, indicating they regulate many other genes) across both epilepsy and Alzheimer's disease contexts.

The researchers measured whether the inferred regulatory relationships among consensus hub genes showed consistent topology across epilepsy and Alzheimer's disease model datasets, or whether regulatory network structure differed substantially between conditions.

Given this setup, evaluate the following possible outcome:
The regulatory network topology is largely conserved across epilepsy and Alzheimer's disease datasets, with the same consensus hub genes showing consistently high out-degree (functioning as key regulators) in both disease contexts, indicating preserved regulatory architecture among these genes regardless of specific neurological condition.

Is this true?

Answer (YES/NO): YES